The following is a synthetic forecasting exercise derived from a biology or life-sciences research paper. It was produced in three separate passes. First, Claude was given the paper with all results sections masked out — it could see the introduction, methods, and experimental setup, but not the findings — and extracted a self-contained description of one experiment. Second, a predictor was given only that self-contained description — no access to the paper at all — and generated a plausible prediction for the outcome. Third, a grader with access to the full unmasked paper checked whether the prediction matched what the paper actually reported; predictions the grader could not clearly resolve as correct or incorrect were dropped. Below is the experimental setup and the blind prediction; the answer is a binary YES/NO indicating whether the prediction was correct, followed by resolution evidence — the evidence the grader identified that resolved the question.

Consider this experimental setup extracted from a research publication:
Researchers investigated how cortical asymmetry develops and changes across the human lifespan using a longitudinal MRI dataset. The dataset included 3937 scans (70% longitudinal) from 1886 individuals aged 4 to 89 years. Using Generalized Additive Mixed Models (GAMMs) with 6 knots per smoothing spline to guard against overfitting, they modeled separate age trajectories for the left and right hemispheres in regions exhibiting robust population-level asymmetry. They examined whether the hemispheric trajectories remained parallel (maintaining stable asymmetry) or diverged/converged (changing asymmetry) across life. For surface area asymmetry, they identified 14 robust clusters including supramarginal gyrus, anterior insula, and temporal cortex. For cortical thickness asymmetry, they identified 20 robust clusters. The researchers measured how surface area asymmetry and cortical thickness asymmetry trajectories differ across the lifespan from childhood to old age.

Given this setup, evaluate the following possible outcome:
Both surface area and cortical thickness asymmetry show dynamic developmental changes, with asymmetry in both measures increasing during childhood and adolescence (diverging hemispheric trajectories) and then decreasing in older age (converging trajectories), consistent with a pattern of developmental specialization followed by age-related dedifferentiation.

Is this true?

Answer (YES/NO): NO